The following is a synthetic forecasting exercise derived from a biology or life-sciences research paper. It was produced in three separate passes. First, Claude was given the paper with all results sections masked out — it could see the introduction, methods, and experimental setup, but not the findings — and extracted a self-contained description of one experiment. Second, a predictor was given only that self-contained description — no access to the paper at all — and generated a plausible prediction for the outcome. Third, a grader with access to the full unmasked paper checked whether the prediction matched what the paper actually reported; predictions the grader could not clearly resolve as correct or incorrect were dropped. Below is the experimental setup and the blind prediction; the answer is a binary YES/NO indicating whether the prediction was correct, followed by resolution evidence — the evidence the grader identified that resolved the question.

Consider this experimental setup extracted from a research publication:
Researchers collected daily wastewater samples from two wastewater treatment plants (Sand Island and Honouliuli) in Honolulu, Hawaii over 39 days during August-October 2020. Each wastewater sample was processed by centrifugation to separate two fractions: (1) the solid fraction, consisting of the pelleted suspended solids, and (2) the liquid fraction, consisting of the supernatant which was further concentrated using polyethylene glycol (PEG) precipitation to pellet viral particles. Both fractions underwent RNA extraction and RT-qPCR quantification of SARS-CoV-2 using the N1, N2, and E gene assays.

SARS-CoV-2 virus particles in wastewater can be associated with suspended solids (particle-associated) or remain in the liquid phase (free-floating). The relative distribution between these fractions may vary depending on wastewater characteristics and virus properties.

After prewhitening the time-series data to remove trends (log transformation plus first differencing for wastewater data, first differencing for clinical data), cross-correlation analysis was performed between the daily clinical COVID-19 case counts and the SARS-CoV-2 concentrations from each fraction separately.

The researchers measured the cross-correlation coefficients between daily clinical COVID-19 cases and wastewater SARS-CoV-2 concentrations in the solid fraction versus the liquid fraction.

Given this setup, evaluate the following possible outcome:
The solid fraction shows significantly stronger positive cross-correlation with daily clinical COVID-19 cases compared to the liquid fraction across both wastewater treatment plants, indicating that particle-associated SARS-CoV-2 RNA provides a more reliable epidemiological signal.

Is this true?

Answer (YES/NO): NO